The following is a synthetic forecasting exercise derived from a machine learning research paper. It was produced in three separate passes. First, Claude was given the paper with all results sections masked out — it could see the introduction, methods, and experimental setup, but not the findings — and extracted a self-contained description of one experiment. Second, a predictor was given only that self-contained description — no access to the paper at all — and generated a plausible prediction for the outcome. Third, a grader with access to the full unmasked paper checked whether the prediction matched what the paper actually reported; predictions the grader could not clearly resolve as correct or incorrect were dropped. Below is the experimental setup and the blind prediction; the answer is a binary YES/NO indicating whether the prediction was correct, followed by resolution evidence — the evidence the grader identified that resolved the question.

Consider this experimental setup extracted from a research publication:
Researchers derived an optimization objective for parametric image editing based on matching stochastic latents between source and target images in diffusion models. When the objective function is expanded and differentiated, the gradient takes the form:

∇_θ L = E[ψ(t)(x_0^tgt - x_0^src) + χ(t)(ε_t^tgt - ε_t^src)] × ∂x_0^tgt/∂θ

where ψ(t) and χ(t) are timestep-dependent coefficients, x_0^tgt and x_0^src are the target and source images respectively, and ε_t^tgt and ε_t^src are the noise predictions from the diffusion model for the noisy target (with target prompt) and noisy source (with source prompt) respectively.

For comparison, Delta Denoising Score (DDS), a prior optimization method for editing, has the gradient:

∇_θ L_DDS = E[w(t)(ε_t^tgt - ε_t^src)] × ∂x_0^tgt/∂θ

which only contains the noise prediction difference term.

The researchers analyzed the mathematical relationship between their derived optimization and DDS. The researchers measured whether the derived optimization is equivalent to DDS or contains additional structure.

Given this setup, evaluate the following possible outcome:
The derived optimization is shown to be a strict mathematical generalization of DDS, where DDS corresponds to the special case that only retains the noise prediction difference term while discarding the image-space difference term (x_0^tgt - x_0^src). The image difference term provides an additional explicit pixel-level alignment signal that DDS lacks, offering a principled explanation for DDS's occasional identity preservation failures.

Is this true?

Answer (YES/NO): NO